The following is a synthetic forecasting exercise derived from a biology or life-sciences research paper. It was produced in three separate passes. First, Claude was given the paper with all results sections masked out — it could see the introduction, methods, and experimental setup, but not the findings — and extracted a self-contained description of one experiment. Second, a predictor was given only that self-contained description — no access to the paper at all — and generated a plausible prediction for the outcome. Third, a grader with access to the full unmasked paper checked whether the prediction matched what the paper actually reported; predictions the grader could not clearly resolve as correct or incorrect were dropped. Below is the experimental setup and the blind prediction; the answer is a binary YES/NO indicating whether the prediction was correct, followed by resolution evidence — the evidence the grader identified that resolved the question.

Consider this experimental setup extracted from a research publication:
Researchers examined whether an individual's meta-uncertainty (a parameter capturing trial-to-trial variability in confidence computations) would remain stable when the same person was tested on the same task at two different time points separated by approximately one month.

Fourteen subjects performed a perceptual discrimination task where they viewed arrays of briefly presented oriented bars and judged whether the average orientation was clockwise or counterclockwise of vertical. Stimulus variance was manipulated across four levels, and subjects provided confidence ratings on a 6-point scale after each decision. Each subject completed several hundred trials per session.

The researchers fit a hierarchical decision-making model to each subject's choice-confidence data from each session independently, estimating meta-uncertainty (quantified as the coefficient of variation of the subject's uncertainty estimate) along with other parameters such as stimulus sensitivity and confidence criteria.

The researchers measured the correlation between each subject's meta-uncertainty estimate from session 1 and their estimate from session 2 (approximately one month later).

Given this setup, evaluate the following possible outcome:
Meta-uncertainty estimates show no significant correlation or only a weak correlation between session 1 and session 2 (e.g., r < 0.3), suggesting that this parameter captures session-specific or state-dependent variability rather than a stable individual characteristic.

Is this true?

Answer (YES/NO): NO